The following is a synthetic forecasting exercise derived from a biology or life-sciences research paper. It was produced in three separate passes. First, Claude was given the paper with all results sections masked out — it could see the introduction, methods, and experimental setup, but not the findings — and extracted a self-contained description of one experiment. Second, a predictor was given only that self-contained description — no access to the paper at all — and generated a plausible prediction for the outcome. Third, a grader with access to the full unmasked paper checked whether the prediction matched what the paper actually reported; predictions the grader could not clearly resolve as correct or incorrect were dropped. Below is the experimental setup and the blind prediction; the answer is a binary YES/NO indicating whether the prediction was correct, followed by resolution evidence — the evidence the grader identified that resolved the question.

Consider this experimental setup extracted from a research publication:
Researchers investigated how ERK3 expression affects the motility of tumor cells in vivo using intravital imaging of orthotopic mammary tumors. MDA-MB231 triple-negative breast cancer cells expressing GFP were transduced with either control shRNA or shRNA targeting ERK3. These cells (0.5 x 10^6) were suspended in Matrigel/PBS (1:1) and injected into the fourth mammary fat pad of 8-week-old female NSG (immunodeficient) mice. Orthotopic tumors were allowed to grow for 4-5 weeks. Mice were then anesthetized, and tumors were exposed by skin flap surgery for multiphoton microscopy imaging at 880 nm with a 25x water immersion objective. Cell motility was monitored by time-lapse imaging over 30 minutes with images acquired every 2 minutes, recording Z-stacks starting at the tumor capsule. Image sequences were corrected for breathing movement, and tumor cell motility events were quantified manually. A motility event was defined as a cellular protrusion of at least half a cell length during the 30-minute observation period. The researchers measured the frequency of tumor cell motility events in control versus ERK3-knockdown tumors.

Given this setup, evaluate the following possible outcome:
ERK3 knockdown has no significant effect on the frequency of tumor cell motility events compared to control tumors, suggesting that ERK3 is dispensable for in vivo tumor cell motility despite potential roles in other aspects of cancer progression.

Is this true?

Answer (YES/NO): NO